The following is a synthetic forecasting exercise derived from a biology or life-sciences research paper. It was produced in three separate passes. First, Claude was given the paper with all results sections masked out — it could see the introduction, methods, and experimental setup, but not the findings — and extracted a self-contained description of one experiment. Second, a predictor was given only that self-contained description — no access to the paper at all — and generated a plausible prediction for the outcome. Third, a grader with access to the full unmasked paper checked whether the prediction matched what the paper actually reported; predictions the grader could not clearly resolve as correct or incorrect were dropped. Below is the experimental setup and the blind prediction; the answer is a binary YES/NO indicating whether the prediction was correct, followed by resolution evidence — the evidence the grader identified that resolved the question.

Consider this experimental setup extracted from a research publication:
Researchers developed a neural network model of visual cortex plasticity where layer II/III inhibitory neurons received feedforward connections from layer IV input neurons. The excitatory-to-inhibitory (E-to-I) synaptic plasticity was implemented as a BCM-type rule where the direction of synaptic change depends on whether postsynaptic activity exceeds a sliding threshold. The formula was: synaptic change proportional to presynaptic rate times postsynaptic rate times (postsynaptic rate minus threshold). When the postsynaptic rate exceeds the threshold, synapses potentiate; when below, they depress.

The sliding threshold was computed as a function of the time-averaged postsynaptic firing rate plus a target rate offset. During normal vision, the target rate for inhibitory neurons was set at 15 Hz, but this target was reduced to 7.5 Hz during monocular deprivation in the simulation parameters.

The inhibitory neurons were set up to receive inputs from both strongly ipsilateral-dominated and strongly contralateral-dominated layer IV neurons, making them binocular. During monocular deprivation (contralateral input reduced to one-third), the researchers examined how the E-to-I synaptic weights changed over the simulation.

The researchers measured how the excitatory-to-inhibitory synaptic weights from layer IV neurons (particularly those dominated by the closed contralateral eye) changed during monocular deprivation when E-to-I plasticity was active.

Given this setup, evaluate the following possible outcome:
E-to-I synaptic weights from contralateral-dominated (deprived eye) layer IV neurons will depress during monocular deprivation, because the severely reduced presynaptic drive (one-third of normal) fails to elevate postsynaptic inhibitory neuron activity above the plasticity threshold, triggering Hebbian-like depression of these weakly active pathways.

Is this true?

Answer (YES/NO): YES